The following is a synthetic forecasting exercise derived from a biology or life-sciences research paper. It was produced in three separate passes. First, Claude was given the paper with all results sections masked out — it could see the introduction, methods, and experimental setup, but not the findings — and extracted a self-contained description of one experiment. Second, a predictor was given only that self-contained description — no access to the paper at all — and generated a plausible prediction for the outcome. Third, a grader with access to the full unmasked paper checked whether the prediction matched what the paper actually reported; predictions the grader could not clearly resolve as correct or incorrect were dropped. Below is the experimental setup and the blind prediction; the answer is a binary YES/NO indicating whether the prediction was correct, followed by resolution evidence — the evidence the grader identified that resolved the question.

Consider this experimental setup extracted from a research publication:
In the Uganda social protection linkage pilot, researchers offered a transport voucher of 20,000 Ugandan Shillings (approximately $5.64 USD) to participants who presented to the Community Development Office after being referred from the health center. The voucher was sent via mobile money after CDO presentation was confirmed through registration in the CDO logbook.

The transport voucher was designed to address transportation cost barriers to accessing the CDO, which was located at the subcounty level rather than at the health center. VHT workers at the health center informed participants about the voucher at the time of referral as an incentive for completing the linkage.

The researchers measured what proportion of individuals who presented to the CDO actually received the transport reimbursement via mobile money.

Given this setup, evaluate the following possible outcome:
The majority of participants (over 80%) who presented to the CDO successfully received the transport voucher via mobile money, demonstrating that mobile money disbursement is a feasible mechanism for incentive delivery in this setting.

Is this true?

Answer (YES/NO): YES